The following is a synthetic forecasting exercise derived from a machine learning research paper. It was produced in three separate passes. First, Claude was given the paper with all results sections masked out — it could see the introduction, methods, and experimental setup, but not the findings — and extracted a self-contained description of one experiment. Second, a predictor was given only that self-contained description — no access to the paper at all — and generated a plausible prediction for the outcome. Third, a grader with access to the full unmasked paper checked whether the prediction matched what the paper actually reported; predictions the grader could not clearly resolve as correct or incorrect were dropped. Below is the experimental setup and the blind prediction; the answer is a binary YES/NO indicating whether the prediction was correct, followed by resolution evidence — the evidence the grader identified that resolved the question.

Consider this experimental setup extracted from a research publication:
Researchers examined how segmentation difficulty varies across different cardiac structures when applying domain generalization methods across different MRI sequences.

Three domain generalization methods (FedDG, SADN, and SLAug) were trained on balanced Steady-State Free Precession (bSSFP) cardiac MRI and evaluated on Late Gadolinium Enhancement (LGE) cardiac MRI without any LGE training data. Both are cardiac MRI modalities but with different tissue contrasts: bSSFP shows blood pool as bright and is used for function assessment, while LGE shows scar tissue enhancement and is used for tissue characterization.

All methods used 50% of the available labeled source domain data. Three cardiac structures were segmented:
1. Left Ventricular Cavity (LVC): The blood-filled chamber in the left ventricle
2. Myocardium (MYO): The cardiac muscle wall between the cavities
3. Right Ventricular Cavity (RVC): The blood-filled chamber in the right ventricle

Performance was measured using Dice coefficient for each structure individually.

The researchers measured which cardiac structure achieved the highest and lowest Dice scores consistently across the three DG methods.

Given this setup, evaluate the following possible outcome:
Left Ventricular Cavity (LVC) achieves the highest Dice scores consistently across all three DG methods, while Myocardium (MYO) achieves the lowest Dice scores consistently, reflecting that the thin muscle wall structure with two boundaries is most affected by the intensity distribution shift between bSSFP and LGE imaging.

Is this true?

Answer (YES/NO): YES